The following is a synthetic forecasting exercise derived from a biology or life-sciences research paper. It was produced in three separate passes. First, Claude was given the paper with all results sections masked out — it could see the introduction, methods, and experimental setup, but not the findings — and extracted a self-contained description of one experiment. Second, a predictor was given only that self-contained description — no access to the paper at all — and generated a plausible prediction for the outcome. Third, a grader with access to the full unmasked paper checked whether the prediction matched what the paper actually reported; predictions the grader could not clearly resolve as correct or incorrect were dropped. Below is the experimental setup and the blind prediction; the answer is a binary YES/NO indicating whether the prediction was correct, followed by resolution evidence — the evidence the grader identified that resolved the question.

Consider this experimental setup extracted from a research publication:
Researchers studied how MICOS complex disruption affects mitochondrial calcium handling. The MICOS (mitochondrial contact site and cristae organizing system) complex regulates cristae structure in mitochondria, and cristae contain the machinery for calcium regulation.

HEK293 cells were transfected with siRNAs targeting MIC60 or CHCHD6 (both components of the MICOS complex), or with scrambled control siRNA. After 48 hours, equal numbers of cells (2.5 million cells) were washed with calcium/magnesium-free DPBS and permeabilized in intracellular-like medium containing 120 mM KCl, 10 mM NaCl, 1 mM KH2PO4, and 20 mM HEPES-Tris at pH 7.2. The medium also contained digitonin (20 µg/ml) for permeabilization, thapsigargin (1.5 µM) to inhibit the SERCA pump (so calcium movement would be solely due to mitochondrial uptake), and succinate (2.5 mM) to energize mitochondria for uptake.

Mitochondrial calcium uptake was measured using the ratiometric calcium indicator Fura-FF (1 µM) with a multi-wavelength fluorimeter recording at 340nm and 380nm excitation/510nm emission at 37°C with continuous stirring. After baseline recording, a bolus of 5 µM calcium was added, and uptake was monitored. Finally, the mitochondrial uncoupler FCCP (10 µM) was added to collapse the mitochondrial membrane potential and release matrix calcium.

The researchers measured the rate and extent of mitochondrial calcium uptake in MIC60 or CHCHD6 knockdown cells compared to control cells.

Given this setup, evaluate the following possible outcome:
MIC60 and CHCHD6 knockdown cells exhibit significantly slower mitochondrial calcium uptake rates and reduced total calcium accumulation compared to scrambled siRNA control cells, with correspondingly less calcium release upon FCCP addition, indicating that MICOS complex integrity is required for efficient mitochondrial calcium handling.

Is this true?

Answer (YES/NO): YES